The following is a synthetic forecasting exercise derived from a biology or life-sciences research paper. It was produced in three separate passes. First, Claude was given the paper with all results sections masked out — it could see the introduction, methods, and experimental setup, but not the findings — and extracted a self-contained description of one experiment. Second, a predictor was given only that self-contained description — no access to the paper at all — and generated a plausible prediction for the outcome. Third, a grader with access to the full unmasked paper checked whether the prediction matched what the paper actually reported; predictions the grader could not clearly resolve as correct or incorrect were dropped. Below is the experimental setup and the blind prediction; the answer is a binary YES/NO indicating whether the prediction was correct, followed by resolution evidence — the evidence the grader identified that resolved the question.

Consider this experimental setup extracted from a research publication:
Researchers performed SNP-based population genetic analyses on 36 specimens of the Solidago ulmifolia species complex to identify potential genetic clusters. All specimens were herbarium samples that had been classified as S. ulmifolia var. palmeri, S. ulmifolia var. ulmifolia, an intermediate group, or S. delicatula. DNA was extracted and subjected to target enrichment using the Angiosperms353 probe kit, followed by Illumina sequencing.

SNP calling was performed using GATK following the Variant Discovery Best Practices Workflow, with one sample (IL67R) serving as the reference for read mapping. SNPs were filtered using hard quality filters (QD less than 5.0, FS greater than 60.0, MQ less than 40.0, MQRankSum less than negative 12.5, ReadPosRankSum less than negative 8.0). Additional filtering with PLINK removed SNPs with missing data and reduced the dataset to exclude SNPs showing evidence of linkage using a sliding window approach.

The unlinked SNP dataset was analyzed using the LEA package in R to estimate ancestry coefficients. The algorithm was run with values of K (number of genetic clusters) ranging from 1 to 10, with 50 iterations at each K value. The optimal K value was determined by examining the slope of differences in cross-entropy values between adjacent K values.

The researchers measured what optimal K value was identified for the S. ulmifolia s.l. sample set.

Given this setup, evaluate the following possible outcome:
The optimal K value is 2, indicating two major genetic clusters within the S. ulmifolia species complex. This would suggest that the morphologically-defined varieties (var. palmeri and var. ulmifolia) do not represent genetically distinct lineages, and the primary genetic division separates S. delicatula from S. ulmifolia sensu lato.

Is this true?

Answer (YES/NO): NO